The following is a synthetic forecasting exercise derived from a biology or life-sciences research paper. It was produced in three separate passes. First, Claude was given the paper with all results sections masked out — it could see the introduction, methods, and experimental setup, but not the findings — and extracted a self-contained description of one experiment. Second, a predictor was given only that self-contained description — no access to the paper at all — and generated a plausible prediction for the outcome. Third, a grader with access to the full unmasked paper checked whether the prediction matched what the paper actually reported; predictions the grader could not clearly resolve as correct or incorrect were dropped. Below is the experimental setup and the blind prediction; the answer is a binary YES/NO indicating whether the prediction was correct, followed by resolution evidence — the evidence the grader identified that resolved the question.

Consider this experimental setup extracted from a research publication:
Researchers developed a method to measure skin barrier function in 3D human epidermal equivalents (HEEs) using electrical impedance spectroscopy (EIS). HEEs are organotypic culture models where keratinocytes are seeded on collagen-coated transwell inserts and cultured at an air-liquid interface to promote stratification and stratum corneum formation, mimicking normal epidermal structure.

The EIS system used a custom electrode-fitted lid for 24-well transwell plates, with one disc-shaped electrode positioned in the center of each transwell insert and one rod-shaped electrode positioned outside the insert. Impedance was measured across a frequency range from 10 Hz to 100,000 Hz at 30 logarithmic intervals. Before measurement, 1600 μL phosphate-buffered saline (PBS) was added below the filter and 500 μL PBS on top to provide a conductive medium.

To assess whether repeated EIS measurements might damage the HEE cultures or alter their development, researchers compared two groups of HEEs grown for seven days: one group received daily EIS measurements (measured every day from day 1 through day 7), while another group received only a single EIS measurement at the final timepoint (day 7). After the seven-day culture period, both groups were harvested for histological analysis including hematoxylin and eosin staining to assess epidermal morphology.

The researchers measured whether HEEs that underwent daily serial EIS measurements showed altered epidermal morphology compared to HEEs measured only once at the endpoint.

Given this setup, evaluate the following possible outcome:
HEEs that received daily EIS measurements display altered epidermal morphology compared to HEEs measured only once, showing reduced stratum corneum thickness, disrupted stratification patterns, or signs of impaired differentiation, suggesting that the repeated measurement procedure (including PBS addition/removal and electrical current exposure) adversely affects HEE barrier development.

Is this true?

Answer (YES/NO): NO